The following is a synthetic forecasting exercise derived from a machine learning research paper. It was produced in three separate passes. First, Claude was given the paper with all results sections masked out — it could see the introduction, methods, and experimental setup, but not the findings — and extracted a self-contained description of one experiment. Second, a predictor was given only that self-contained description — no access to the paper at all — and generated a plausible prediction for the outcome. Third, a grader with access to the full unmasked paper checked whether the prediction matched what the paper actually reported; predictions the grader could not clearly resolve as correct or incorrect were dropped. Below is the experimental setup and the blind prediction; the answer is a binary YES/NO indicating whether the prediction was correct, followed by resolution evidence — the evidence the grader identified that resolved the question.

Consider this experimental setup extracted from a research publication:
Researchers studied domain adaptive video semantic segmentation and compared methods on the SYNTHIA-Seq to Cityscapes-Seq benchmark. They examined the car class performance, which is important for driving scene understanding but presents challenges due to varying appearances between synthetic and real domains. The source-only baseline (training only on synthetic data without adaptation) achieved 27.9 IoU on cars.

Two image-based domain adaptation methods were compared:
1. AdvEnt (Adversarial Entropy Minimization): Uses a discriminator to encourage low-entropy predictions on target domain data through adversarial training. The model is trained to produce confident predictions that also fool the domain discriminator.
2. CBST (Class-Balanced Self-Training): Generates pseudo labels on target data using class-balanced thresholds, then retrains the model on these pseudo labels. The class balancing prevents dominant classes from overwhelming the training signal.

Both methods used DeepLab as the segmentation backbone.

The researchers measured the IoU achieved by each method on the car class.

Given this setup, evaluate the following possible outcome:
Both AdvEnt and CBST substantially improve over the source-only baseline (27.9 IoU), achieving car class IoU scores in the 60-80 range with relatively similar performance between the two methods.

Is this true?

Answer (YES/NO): NO